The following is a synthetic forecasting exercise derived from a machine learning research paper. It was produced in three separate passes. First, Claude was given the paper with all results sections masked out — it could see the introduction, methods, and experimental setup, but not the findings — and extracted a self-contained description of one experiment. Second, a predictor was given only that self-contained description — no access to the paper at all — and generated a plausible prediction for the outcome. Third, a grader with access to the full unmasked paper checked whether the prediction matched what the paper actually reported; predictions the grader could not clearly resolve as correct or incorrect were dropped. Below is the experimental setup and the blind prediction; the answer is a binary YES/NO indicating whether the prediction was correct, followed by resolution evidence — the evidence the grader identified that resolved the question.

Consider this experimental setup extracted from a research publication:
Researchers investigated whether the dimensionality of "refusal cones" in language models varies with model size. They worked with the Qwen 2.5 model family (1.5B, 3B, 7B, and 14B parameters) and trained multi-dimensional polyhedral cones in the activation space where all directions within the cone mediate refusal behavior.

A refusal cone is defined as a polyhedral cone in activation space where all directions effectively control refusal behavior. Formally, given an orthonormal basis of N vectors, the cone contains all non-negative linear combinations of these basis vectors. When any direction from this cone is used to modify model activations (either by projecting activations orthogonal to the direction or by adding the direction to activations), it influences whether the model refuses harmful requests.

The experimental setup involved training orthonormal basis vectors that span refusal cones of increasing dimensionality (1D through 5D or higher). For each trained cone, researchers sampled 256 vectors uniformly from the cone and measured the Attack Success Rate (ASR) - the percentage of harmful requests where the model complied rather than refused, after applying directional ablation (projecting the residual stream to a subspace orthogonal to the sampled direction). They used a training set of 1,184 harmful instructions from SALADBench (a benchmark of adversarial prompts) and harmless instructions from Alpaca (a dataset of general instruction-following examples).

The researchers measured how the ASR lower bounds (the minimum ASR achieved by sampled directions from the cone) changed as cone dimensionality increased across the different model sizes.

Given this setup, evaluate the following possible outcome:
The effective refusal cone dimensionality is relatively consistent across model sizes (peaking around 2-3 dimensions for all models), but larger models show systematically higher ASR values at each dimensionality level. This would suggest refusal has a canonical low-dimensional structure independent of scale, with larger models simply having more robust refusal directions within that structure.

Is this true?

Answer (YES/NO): NO